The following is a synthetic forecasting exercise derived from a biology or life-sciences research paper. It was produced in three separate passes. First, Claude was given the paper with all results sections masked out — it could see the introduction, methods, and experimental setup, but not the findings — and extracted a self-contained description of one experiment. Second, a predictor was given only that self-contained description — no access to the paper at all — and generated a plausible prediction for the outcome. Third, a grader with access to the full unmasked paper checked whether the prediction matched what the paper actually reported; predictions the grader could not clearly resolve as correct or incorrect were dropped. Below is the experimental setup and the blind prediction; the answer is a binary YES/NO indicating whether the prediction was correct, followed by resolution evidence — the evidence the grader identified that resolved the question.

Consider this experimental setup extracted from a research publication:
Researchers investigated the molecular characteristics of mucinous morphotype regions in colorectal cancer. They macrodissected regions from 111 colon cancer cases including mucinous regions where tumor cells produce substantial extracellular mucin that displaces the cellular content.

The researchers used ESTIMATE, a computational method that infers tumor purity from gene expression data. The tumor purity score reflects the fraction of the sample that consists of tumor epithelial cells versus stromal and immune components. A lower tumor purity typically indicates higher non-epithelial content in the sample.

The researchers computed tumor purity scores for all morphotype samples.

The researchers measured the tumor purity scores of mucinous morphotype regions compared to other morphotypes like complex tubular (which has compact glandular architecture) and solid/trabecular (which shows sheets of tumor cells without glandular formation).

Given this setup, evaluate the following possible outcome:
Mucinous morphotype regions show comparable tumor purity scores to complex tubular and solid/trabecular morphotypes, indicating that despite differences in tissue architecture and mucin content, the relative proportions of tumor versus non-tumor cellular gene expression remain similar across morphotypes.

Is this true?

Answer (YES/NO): NO